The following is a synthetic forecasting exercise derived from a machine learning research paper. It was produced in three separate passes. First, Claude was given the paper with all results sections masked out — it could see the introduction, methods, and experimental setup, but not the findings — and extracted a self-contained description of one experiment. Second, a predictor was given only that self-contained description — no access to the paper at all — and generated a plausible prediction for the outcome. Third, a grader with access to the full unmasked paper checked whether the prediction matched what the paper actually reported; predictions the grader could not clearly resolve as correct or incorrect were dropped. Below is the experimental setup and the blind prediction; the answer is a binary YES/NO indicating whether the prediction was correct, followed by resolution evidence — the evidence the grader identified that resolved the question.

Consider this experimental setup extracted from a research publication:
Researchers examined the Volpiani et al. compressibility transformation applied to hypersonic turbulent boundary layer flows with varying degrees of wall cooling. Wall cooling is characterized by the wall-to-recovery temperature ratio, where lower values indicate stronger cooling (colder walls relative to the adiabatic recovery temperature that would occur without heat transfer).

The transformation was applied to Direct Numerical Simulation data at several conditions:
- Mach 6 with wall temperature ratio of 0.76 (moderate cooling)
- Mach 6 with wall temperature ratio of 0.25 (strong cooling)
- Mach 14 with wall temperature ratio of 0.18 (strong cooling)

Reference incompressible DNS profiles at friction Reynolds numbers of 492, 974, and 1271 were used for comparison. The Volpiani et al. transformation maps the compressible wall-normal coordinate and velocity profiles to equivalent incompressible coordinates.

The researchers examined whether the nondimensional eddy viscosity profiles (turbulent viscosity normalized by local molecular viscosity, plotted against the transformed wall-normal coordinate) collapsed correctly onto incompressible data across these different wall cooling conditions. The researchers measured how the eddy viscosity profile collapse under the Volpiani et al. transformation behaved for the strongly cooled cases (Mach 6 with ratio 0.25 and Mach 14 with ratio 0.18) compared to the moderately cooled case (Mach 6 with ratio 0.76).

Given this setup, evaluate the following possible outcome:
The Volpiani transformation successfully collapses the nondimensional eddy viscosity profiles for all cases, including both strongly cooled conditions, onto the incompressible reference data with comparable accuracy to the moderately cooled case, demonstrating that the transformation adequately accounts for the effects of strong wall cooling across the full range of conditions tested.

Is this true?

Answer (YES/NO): NO